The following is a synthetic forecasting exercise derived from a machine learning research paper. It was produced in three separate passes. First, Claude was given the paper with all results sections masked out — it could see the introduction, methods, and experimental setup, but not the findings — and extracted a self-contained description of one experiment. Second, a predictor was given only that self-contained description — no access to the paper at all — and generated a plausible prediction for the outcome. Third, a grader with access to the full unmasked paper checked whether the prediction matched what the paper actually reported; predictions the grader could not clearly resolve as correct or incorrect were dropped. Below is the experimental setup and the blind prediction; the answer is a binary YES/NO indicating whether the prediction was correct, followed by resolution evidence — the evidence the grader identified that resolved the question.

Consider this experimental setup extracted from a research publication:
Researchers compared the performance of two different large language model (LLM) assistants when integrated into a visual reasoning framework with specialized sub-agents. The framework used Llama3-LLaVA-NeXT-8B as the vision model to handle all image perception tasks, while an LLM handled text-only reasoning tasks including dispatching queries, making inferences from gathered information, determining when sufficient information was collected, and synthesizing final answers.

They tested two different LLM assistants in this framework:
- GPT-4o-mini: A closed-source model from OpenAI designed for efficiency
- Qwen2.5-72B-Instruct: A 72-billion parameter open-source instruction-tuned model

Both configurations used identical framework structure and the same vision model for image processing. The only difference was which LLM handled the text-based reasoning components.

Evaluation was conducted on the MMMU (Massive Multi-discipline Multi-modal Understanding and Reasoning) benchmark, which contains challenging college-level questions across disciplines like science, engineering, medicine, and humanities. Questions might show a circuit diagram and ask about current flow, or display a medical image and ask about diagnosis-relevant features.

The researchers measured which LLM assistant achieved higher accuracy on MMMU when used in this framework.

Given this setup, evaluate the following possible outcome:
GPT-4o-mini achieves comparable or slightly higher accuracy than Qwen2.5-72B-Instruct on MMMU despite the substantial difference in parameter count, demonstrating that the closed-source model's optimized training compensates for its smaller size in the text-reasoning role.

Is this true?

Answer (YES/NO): NO